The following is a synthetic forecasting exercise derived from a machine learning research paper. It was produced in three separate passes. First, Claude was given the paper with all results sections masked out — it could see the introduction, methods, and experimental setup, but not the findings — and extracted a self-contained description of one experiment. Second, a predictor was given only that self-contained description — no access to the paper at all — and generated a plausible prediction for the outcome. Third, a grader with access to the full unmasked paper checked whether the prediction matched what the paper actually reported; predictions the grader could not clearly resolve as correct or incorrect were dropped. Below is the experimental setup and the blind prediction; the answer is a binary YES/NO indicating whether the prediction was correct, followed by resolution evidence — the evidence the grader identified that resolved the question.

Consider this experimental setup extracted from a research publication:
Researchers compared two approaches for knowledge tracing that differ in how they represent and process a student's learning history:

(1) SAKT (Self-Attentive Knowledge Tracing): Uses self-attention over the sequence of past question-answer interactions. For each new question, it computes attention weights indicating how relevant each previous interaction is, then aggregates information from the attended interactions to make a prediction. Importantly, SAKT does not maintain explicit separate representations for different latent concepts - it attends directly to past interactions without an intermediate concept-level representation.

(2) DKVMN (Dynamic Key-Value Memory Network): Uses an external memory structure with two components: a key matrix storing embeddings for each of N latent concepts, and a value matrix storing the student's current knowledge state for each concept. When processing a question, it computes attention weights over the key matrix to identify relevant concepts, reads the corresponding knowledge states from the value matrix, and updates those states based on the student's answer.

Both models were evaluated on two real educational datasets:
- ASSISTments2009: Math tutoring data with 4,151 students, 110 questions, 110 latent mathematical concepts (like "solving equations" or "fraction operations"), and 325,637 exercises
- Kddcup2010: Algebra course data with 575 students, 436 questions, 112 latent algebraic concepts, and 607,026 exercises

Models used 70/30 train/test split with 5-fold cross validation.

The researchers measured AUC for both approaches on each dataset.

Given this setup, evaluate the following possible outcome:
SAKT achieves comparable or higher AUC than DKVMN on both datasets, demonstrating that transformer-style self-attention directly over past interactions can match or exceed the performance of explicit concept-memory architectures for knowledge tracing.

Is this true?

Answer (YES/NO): YES